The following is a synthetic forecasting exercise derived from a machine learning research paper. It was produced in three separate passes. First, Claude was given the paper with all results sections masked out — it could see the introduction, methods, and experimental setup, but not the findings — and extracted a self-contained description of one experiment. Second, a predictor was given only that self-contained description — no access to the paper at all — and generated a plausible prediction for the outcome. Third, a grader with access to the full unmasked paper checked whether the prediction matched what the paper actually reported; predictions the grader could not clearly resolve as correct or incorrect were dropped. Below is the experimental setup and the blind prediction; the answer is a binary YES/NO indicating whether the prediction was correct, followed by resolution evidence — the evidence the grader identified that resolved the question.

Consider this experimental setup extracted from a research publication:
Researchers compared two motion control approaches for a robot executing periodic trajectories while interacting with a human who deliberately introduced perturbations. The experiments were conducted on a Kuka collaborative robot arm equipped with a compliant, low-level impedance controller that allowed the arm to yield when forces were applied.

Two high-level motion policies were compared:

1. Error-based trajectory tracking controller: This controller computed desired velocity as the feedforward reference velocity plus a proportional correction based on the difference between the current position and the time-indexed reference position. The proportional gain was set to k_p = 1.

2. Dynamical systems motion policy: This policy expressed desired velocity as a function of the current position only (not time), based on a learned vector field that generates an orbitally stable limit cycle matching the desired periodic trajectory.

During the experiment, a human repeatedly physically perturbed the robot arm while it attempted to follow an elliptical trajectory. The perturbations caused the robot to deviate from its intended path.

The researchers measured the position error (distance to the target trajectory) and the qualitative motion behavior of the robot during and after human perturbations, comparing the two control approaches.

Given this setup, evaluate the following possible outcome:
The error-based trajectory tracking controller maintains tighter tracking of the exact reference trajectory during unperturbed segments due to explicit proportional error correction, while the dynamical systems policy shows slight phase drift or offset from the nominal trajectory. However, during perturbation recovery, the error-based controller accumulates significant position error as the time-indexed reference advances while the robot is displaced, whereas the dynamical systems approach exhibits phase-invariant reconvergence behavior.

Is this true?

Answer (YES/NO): NO